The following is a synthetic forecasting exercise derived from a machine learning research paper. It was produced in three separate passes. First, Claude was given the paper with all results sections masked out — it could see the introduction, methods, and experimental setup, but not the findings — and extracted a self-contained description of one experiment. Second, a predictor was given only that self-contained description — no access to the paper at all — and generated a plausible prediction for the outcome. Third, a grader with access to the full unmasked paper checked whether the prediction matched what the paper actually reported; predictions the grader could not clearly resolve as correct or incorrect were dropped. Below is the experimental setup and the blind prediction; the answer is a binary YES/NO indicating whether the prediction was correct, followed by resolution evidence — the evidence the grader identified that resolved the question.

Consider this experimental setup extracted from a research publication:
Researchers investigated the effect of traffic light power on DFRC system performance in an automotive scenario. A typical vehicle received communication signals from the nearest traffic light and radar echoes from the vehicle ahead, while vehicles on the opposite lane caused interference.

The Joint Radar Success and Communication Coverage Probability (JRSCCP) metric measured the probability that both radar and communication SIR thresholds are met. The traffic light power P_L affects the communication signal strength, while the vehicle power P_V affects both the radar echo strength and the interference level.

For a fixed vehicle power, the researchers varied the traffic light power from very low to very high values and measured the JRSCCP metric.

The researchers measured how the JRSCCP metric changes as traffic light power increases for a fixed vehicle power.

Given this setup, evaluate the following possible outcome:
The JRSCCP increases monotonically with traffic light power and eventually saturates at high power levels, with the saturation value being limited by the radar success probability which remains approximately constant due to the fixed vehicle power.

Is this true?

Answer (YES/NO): NO